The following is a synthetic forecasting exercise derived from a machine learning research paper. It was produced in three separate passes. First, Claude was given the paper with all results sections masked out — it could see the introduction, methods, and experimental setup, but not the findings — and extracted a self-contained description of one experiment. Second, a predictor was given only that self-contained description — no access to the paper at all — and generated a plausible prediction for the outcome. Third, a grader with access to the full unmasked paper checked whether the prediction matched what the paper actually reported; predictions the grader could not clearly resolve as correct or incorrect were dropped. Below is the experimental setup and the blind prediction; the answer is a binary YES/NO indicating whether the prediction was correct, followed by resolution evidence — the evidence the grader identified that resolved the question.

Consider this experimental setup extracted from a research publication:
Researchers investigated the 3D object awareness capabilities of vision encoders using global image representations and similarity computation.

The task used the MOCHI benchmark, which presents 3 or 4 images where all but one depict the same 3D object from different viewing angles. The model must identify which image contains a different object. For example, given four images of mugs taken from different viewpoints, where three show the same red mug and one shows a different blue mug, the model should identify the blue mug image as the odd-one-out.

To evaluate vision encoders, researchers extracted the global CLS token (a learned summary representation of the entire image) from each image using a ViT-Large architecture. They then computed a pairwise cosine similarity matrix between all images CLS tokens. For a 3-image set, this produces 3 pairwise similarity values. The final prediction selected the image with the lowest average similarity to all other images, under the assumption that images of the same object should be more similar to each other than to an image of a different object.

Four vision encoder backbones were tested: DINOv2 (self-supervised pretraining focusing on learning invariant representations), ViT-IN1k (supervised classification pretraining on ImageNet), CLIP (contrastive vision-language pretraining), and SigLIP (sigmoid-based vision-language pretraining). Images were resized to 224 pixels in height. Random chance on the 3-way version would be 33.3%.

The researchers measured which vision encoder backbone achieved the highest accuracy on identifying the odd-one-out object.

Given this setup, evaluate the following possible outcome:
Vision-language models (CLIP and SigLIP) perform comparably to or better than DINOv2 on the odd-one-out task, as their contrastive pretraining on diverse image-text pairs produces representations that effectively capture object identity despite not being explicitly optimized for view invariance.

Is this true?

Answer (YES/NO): NO